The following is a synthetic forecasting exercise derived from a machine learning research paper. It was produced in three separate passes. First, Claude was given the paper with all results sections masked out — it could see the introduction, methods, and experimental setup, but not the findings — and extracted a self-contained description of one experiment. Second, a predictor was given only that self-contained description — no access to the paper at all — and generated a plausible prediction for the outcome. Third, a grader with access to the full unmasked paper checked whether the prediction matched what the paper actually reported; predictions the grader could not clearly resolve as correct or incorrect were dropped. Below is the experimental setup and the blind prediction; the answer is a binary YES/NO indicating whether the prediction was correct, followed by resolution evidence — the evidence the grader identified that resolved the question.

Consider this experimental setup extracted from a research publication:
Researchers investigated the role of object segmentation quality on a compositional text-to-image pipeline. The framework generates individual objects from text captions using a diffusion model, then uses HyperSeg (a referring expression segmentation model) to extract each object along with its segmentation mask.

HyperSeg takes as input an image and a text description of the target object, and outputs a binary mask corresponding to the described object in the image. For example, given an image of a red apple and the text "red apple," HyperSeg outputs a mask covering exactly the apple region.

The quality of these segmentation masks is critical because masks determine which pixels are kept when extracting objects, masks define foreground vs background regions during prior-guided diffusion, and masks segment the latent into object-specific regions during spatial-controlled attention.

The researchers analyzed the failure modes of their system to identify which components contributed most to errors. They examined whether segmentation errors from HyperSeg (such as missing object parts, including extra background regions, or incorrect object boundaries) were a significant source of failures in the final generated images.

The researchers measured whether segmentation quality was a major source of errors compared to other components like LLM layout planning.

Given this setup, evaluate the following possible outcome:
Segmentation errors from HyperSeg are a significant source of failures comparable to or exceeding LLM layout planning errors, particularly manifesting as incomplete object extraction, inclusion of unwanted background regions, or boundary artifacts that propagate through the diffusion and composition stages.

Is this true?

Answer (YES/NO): NO